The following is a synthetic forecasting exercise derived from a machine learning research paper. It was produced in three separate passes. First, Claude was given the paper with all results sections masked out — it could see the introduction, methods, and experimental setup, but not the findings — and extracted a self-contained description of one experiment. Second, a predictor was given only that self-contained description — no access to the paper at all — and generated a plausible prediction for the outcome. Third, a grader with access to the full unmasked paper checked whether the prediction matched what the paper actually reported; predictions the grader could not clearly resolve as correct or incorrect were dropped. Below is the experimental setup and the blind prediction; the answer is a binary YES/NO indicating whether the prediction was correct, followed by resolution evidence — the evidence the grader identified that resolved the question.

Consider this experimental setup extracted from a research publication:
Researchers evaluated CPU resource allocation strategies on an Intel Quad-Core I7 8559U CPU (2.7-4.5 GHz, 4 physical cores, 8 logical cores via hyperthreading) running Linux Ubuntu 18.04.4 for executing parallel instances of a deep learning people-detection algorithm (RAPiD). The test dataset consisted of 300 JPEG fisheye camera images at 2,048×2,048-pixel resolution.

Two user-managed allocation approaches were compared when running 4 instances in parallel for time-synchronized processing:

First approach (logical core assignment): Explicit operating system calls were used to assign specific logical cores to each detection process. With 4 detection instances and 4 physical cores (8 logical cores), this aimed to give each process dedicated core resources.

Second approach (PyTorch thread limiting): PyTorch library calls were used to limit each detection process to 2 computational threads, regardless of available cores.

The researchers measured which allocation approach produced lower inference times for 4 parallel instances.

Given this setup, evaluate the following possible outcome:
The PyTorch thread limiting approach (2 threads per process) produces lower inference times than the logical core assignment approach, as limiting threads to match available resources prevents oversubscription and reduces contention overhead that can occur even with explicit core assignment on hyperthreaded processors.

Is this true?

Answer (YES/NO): YES